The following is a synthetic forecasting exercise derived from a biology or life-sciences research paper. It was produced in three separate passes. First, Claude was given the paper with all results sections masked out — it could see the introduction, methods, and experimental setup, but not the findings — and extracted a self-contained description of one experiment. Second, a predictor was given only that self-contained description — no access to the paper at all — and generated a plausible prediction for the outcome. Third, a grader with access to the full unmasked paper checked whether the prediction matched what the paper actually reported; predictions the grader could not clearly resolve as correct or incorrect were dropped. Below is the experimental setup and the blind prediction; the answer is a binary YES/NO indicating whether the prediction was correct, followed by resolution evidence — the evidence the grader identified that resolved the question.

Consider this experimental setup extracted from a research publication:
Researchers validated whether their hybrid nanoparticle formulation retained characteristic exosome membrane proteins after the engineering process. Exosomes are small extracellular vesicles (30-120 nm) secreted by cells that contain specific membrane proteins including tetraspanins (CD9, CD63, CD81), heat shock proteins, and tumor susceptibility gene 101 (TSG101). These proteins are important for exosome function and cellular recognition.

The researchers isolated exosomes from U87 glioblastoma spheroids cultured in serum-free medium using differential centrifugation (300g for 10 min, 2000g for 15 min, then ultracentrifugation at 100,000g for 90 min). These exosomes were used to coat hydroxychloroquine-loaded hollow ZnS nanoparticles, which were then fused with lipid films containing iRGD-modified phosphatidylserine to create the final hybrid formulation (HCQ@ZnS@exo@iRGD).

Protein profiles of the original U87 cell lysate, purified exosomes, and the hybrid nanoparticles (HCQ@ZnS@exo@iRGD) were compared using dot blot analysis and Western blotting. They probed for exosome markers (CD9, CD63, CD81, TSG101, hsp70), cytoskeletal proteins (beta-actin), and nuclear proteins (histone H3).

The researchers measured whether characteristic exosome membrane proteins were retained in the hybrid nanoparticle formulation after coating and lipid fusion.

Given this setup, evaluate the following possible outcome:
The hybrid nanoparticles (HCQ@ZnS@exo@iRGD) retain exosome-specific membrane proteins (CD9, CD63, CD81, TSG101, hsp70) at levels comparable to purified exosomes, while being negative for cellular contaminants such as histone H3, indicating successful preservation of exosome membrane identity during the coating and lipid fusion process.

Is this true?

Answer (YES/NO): YES